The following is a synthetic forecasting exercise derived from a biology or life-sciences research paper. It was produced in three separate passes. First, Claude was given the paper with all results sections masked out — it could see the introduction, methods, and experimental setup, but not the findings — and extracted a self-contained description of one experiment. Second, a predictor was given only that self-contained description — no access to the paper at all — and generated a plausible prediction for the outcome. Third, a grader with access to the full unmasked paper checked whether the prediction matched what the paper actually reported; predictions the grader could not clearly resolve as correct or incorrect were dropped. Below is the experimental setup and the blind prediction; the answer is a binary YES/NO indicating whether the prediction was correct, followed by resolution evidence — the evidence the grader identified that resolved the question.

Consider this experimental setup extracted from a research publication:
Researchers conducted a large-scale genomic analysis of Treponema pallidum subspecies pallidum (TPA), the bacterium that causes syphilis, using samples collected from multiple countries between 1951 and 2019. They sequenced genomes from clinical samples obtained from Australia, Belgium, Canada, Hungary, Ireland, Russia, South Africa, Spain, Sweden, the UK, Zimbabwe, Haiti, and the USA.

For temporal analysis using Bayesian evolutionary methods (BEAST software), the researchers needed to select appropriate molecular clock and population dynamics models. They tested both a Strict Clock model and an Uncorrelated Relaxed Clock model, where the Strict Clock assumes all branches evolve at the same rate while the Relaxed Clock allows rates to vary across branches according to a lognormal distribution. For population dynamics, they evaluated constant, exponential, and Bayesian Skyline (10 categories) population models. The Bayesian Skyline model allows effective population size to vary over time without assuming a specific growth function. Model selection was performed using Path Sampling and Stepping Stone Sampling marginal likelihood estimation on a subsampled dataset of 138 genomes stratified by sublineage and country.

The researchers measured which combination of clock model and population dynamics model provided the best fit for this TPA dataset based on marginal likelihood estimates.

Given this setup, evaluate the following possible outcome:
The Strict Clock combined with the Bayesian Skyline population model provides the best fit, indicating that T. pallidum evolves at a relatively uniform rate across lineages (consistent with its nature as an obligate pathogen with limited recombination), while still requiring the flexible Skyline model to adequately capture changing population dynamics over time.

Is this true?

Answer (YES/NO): YES